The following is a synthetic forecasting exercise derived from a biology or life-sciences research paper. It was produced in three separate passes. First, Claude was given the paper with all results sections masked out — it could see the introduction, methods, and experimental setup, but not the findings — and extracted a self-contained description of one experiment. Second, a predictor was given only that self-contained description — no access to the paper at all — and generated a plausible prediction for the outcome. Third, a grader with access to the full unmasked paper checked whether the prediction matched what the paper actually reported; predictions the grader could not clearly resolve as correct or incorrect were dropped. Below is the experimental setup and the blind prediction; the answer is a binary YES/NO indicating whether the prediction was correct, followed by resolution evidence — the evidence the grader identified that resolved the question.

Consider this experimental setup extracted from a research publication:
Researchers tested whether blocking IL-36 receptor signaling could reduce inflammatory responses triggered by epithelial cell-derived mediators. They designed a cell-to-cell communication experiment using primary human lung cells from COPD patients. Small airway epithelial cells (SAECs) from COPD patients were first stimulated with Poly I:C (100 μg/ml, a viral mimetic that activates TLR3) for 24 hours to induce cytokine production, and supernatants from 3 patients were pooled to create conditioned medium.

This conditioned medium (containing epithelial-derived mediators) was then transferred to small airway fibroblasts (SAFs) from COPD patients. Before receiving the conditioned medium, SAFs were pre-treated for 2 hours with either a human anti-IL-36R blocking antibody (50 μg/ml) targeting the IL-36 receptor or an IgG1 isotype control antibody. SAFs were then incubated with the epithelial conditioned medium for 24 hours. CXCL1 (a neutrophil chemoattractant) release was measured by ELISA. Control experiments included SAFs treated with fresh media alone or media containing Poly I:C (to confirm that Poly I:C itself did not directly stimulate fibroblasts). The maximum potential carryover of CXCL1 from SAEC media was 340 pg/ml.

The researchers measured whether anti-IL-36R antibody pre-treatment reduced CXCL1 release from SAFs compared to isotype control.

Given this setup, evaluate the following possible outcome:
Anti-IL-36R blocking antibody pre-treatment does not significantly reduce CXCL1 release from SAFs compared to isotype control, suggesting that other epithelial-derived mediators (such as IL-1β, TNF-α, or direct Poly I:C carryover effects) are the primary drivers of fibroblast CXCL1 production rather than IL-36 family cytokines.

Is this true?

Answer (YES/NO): NO